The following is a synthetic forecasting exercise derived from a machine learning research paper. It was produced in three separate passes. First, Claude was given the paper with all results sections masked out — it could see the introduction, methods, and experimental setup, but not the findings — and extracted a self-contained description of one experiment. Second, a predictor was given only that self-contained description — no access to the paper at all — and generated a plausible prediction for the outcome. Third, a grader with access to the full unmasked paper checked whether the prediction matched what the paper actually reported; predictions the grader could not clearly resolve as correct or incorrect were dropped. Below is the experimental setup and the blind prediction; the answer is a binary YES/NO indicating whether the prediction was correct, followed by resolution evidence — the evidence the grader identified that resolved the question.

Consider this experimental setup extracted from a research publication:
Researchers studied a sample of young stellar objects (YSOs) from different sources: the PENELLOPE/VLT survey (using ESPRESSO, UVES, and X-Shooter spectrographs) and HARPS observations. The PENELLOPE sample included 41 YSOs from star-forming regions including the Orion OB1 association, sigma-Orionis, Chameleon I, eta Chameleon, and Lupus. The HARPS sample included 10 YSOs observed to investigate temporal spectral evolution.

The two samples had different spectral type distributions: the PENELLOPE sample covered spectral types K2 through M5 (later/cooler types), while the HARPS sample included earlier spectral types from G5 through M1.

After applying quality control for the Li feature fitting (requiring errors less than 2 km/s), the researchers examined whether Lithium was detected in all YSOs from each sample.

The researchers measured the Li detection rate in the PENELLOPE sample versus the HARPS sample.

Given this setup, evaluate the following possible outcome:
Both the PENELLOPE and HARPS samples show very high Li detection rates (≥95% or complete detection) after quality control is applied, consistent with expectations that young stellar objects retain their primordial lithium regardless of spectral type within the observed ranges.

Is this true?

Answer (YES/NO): NO